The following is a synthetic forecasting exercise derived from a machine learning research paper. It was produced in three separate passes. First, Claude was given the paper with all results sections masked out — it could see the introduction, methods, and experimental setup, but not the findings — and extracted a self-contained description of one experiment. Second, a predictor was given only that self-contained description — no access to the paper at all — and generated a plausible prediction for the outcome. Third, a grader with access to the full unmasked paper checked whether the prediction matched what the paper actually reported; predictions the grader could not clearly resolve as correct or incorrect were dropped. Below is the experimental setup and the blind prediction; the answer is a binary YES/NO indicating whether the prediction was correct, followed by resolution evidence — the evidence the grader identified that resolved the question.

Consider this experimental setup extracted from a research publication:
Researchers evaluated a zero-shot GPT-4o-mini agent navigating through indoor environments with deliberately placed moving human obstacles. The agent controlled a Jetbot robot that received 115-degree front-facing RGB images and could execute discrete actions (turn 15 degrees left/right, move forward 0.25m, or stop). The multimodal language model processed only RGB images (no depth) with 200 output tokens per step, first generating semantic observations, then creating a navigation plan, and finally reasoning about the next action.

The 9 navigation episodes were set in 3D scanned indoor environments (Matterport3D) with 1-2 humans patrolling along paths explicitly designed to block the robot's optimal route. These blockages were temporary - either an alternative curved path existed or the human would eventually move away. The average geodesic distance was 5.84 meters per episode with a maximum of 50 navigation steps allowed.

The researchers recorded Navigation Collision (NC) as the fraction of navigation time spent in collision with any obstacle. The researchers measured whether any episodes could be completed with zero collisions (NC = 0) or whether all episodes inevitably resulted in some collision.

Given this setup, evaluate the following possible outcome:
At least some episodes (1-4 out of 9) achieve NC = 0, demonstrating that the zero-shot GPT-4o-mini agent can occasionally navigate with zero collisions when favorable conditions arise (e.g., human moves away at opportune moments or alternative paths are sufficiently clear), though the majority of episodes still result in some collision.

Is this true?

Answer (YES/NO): YES